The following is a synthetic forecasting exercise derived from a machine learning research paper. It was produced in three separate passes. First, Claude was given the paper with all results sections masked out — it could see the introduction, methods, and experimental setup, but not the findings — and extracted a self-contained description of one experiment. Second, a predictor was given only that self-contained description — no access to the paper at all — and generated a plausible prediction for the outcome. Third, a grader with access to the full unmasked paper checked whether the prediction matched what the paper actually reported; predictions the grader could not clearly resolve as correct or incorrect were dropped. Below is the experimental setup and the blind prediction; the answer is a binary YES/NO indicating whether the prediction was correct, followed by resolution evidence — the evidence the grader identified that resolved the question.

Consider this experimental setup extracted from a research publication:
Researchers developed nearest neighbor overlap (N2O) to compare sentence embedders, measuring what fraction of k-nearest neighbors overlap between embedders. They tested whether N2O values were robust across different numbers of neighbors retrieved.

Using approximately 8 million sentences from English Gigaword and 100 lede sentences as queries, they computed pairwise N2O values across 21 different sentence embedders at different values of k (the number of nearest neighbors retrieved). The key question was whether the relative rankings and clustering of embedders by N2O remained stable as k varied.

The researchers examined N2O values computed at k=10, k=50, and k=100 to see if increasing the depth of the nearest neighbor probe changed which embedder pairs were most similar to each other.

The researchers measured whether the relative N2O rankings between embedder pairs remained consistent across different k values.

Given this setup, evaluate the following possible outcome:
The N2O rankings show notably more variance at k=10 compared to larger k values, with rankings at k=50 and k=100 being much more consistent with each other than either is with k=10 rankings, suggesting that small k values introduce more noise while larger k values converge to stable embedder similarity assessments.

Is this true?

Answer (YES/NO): NO